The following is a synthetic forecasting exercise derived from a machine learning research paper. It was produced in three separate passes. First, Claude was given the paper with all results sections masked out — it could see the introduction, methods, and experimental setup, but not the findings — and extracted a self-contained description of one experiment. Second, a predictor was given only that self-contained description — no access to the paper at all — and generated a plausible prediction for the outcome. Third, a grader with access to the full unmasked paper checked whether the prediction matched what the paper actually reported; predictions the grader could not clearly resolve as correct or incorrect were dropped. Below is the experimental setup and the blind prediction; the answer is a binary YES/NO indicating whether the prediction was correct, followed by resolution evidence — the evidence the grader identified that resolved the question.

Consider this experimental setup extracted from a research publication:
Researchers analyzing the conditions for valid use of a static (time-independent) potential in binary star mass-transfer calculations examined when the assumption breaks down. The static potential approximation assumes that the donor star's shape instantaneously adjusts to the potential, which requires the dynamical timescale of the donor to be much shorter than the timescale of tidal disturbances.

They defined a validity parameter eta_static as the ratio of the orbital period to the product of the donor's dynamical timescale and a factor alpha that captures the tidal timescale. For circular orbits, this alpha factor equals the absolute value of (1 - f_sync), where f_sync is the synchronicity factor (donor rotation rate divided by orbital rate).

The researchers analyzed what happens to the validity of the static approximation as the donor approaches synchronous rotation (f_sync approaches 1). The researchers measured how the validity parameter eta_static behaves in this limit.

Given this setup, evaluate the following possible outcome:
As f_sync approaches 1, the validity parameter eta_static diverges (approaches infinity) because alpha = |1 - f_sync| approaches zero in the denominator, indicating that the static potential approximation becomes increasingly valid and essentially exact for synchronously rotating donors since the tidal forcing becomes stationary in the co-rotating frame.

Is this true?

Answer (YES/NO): YES